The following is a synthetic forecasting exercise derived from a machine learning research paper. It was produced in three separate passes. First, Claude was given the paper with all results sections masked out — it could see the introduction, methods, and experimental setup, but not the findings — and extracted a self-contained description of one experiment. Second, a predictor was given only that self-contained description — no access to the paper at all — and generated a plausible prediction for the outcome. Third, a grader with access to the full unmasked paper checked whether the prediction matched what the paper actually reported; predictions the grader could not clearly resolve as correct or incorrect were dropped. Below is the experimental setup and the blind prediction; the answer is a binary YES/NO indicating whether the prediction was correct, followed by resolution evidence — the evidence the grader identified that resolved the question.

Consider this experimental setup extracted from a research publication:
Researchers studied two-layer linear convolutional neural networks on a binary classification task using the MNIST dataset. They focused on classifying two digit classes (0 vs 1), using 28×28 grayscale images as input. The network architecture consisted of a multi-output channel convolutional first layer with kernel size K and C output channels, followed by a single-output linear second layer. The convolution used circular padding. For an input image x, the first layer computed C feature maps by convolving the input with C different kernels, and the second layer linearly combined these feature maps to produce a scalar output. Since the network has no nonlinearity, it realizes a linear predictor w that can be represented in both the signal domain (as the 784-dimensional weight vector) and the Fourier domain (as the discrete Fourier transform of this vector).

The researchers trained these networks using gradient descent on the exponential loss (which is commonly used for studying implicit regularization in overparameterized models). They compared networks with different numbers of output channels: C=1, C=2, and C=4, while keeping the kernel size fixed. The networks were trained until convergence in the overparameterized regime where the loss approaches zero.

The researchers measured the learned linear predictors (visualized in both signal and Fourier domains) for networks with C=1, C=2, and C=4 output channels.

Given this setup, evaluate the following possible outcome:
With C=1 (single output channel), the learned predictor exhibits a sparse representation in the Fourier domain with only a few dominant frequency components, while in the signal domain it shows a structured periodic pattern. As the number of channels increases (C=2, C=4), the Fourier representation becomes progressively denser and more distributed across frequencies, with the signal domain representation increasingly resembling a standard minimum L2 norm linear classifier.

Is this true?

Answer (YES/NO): NO